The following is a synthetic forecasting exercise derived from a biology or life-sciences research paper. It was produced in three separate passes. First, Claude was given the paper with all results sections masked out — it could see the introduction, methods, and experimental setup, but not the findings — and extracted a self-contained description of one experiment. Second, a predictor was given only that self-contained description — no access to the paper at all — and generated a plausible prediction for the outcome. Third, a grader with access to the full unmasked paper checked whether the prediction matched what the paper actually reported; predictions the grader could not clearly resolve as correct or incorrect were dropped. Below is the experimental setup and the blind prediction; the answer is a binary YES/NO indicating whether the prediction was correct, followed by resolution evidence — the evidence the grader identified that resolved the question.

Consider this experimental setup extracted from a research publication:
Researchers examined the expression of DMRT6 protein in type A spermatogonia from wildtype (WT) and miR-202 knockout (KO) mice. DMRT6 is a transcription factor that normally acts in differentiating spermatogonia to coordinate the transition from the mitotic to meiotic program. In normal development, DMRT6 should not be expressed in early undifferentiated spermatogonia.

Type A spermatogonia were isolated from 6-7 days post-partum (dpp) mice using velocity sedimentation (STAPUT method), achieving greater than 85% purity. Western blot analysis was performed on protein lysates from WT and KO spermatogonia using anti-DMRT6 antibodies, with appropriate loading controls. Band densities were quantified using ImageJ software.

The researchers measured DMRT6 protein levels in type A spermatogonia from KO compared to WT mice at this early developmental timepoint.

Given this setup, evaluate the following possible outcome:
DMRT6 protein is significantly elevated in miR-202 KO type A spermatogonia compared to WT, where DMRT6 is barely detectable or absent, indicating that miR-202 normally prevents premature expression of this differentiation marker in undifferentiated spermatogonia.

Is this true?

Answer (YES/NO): YES